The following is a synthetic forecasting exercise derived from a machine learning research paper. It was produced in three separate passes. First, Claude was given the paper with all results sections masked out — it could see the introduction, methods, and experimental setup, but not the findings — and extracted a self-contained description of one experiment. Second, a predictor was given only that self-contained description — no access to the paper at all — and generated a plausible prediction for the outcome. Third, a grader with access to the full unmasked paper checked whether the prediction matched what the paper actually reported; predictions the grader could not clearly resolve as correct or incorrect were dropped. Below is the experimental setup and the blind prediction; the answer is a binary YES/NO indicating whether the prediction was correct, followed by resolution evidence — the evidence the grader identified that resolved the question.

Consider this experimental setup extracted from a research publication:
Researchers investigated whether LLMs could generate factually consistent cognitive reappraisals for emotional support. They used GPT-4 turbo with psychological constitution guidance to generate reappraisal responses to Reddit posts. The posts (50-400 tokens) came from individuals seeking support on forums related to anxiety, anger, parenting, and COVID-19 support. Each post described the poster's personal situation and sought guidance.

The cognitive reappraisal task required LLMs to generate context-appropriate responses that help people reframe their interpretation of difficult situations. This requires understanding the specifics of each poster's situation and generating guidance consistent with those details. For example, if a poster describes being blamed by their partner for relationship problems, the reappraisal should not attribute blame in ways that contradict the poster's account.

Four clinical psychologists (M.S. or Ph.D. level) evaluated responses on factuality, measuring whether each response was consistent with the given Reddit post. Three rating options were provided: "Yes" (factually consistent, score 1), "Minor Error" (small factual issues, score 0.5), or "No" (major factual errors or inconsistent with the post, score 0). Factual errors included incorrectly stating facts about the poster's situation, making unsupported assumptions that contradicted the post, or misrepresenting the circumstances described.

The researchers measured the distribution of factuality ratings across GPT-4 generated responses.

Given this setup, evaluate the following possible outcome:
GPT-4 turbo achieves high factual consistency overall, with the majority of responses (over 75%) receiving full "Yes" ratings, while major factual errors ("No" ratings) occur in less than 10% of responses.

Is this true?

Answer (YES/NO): YES